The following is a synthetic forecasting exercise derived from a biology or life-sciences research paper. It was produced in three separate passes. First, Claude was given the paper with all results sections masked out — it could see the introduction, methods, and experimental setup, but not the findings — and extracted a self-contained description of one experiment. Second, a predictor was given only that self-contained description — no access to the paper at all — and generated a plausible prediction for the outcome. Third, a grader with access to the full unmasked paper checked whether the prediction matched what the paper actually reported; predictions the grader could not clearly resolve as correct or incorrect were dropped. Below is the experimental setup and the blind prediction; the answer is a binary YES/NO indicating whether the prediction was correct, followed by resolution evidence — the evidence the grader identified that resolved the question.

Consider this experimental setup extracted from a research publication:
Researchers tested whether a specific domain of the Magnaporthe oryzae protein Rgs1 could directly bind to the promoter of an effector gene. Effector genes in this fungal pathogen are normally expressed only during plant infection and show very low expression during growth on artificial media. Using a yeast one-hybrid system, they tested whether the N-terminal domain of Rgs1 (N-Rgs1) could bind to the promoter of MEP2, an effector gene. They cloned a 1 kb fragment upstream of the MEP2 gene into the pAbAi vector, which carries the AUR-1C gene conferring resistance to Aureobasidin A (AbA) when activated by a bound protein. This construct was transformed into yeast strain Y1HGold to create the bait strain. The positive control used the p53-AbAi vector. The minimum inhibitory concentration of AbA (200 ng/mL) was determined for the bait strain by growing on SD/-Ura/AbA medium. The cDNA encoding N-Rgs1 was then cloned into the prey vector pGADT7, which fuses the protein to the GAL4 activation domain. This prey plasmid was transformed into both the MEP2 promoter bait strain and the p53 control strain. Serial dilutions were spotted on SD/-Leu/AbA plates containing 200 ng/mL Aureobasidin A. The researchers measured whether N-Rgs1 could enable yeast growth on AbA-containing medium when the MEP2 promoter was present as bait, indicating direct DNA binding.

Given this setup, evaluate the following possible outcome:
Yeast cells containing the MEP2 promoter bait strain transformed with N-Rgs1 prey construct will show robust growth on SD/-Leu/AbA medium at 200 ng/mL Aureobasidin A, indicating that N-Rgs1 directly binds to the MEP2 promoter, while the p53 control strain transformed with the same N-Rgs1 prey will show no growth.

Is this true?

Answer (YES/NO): NO